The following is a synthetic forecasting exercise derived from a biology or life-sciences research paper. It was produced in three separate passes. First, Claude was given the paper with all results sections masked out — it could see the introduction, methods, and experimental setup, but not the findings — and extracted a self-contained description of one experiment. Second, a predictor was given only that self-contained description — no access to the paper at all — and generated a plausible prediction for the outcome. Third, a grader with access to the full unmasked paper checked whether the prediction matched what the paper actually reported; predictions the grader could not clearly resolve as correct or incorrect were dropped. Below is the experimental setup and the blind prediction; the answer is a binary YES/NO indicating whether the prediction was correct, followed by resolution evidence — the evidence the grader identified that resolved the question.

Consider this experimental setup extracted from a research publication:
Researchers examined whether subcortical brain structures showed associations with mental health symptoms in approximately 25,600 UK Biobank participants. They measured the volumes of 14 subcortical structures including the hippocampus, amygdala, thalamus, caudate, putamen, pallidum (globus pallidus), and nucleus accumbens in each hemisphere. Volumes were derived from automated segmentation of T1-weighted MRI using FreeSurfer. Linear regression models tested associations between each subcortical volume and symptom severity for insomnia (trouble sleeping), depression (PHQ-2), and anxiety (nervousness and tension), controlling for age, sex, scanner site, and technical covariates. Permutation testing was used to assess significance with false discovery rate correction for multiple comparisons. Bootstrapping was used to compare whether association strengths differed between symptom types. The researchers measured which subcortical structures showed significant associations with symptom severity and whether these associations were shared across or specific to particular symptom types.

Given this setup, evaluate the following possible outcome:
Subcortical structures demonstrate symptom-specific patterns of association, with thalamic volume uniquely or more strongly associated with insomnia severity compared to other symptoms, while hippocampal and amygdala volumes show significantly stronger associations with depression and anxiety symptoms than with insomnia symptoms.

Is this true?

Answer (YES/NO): NO